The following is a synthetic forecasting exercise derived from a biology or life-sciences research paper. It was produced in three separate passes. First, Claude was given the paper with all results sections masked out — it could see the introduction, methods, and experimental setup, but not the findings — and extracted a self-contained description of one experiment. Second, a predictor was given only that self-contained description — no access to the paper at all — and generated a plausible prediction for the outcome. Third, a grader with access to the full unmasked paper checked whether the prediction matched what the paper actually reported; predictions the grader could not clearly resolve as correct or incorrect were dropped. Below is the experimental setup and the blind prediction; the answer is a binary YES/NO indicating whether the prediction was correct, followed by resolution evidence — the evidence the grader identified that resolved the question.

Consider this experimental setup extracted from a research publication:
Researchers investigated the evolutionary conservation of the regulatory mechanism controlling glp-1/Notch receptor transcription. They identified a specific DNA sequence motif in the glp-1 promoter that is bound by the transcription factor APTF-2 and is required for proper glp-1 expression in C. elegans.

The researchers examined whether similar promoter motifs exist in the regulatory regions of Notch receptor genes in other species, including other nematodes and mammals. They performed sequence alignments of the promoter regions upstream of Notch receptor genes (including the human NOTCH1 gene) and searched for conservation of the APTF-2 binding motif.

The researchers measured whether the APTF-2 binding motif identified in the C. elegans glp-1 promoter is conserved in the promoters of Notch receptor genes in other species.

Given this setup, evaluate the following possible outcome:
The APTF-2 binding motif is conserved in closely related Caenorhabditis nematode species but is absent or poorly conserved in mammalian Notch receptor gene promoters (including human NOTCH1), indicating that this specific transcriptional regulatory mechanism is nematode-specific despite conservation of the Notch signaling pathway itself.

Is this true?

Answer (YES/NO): NO